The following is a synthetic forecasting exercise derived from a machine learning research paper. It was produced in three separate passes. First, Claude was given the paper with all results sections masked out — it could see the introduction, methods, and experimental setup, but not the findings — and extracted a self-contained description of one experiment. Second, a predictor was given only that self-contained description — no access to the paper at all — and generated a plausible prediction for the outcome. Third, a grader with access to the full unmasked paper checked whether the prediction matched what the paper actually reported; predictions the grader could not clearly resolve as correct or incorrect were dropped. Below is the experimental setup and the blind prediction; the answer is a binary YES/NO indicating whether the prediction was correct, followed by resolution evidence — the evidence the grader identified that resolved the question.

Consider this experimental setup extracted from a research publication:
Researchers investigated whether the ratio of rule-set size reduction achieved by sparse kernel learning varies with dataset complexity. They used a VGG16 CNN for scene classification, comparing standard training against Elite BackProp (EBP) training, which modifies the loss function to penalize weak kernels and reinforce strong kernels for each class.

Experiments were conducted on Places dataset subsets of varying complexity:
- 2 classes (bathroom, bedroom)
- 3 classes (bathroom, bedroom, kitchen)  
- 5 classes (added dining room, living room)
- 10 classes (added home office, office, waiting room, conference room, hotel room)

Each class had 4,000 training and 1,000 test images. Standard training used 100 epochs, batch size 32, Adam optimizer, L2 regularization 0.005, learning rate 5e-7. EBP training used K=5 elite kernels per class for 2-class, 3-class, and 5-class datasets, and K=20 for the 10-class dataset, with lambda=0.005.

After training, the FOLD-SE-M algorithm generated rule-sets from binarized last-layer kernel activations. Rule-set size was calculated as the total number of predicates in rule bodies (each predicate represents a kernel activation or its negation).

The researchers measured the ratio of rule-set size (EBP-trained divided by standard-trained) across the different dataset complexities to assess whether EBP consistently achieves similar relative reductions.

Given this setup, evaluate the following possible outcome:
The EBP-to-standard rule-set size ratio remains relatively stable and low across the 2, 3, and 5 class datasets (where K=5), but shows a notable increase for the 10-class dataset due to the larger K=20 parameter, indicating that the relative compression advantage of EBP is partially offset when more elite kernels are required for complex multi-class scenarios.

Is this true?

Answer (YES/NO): NO